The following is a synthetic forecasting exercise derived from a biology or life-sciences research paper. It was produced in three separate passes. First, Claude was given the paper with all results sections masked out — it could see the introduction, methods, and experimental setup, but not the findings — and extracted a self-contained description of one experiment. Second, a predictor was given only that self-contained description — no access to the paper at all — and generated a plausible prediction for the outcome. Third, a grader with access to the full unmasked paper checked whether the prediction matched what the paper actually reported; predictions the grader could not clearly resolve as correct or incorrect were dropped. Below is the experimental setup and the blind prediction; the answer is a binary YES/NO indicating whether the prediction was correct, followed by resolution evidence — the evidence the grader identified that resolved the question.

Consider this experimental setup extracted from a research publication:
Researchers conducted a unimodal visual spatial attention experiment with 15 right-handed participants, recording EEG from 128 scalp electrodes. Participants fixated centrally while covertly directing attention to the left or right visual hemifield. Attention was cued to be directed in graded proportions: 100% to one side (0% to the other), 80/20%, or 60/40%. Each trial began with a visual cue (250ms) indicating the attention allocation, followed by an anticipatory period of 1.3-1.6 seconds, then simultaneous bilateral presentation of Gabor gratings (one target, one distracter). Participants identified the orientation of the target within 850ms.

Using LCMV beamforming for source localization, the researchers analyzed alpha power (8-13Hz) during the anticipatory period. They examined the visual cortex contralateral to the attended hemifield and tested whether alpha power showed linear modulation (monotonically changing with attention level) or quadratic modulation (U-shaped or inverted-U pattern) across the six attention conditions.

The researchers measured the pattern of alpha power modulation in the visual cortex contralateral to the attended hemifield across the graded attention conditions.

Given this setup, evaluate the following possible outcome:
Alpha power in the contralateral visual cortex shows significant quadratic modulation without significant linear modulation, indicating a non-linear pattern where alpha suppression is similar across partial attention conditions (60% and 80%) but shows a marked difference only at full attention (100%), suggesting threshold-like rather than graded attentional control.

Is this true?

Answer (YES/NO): NO